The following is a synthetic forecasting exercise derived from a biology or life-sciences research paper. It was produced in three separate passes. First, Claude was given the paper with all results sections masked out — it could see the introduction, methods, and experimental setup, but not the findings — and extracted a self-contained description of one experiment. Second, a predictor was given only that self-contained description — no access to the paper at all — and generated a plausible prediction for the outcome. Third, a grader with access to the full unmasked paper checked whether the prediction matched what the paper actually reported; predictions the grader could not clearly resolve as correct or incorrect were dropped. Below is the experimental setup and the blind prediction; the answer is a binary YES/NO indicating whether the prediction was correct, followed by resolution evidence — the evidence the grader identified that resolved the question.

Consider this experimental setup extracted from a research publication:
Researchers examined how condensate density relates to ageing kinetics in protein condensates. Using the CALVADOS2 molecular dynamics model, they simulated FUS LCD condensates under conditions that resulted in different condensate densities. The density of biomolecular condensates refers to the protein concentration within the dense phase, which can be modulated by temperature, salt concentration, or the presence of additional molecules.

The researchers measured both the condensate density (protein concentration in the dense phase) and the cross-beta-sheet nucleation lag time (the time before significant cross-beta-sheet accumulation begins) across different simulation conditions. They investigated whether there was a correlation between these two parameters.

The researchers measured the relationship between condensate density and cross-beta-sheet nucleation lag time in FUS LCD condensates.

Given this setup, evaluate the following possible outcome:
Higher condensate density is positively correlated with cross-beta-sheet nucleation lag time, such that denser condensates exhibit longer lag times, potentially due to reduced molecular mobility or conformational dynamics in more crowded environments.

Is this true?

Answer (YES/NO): NO